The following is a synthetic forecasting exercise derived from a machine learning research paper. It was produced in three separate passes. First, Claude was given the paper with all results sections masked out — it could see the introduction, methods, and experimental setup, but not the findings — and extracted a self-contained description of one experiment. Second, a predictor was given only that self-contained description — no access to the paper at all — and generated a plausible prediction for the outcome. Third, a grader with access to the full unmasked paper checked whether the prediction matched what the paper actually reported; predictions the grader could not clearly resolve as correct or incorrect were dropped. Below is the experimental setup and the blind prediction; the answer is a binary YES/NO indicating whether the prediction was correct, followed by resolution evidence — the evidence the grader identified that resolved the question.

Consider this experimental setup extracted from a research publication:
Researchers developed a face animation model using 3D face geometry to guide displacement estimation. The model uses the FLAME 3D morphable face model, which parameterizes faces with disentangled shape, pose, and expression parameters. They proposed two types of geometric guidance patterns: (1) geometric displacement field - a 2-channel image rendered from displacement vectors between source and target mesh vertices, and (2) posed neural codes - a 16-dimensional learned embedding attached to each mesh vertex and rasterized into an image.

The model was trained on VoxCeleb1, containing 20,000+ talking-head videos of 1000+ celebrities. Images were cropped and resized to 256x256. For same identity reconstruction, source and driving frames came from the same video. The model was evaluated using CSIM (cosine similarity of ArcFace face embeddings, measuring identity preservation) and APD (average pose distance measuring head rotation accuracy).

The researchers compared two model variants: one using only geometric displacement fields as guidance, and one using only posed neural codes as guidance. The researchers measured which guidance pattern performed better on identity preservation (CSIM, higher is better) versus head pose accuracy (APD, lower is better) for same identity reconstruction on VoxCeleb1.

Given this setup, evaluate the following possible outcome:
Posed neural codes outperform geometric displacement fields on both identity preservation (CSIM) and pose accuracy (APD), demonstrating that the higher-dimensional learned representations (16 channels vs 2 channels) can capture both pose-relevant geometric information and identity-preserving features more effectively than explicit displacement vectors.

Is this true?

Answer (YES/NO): NO